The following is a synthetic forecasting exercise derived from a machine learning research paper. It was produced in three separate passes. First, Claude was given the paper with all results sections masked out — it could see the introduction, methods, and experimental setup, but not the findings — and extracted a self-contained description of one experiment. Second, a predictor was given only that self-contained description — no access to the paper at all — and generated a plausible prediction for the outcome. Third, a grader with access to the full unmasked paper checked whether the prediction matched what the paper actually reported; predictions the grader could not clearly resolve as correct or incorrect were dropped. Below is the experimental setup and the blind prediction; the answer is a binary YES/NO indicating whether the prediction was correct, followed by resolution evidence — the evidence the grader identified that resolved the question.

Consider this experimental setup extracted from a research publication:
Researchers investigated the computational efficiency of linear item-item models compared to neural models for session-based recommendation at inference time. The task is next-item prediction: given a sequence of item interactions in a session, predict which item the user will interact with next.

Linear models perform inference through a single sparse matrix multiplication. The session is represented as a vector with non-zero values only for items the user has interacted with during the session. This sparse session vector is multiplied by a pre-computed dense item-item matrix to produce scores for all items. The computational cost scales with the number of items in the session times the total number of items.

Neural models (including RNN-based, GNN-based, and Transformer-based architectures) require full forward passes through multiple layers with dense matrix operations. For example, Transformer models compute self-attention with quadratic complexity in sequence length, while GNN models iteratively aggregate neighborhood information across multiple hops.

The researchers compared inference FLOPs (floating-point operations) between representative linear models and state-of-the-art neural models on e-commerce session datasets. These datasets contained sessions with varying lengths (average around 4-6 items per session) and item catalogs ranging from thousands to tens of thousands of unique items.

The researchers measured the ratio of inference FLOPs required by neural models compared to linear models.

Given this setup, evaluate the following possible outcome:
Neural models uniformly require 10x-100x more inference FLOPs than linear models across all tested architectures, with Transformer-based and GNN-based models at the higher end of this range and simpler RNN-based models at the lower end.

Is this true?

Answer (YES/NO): NO